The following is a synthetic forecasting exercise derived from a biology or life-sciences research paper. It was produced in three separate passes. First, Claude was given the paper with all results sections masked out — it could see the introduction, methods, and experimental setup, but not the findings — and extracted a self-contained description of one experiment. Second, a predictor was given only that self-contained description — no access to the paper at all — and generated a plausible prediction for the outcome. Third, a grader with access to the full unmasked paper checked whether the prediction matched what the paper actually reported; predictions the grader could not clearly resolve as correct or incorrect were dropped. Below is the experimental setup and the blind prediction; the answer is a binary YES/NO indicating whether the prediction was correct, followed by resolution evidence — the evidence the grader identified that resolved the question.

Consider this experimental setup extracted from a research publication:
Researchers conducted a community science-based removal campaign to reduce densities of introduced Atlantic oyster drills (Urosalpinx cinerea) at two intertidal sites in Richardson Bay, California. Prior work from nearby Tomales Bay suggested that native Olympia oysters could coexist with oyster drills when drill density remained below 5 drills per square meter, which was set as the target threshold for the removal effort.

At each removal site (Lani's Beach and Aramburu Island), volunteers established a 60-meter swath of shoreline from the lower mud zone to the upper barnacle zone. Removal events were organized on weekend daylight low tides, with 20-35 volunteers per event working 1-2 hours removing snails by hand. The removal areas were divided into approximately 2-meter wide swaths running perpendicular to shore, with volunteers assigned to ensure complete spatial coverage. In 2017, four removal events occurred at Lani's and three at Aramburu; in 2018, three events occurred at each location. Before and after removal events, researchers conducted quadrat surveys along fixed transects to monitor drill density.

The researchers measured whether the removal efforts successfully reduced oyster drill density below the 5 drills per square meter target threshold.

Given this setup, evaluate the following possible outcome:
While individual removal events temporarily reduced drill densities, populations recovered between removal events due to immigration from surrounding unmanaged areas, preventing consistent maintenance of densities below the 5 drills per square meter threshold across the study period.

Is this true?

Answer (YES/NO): NO